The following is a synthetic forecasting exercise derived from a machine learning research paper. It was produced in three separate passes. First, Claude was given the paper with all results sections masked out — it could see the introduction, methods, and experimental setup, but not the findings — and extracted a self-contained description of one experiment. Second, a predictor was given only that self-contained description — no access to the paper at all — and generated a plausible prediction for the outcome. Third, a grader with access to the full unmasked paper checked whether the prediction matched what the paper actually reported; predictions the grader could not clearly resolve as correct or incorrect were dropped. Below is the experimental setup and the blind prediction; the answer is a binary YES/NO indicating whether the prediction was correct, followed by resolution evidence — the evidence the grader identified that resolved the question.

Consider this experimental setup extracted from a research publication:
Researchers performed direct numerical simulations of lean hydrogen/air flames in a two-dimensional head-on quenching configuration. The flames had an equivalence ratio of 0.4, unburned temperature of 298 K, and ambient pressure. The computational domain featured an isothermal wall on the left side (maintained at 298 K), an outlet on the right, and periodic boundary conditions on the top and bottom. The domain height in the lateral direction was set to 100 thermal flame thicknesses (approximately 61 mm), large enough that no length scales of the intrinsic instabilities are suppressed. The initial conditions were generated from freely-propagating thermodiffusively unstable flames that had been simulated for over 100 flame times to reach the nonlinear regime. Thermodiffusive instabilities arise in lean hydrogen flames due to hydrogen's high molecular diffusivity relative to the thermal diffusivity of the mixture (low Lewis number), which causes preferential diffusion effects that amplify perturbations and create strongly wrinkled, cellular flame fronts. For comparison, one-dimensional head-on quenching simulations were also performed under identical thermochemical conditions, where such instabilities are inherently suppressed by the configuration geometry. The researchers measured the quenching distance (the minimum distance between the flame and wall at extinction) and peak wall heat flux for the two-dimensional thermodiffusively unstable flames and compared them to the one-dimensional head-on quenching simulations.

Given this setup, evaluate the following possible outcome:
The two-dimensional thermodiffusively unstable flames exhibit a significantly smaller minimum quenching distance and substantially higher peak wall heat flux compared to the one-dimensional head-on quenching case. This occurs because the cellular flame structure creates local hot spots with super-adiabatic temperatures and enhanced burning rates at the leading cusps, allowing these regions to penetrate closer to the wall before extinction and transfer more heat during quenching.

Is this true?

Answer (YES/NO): YES